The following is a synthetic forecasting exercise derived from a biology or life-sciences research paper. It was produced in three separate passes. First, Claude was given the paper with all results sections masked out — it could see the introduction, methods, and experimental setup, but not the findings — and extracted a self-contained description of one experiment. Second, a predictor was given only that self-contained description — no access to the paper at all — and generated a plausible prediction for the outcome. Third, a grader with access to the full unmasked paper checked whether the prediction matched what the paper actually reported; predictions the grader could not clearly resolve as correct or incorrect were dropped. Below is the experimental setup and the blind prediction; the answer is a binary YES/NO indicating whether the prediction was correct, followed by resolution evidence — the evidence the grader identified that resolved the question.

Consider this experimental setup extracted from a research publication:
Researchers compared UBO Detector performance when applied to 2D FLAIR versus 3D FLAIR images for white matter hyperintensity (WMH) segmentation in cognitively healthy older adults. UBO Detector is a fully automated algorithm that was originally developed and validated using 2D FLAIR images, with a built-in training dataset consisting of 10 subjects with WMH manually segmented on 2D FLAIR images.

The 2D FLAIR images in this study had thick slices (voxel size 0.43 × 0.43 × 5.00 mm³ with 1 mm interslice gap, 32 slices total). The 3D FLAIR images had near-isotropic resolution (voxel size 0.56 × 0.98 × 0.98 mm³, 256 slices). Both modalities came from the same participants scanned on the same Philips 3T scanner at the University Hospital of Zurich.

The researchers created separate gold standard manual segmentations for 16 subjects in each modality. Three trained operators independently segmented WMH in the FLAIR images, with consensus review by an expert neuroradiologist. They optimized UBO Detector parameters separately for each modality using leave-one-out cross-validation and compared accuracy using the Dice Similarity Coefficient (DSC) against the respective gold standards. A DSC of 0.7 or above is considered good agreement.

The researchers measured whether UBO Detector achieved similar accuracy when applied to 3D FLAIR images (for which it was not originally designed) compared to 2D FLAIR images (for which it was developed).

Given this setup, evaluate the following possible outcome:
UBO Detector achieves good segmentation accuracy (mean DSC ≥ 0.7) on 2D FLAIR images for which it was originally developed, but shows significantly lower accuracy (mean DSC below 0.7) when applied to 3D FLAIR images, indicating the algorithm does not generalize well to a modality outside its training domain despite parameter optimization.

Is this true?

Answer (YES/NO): NO